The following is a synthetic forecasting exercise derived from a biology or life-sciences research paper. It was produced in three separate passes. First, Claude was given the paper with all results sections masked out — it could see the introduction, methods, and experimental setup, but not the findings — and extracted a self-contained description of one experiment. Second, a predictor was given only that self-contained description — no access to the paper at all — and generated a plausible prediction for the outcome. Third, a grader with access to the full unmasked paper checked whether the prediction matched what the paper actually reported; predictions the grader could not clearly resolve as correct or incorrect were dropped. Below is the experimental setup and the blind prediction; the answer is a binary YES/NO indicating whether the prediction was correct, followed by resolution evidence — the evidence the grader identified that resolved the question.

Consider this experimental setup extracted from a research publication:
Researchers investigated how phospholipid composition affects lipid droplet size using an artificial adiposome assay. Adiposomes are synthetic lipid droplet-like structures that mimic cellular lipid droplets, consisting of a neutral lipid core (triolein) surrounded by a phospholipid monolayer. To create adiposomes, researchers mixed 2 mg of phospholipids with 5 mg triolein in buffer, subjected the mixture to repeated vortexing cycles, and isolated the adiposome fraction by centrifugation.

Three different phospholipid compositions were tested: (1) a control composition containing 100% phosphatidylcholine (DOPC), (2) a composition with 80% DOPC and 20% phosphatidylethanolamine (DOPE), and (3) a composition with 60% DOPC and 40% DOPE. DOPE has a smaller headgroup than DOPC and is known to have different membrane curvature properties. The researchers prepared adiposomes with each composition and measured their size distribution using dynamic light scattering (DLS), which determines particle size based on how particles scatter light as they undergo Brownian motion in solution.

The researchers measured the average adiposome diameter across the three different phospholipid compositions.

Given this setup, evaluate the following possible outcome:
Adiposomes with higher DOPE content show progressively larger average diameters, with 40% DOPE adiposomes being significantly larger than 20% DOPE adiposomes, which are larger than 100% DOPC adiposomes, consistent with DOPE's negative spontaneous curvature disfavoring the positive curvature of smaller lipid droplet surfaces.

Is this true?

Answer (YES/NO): YES